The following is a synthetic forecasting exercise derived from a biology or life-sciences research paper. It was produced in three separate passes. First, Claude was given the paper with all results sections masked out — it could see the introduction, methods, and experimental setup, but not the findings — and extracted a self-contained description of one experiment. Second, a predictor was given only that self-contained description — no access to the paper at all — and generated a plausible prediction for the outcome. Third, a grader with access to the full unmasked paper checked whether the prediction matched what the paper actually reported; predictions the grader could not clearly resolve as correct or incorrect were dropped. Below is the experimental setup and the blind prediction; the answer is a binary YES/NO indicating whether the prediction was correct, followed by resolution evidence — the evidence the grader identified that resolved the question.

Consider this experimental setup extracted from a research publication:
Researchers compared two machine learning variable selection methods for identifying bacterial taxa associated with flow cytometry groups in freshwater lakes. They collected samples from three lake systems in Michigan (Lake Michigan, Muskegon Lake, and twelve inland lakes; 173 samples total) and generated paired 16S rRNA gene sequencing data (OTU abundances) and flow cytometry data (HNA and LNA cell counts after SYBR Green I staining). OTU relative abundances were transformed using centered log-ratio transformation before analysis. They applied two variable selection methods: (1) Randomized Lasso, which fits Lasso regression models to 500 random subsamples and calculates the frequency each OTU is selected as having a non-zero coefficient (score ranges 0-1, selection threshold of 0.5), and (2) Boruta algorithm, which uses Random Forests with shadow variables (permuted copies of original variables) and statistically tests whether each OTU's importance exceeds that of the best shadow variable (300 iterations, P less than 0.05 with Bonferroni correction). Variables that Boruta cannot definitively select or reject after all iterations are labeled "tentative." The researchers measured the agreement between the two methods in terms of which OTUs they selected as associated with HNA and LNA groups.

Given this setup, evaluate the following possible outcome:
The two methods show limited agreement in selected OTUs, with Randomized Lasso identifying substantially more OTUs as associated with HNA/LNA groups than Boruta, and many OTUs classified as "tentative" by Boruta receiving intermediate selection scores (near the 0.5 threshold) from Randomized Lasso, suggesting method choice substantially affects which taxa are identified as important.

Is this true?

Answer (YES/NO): NO